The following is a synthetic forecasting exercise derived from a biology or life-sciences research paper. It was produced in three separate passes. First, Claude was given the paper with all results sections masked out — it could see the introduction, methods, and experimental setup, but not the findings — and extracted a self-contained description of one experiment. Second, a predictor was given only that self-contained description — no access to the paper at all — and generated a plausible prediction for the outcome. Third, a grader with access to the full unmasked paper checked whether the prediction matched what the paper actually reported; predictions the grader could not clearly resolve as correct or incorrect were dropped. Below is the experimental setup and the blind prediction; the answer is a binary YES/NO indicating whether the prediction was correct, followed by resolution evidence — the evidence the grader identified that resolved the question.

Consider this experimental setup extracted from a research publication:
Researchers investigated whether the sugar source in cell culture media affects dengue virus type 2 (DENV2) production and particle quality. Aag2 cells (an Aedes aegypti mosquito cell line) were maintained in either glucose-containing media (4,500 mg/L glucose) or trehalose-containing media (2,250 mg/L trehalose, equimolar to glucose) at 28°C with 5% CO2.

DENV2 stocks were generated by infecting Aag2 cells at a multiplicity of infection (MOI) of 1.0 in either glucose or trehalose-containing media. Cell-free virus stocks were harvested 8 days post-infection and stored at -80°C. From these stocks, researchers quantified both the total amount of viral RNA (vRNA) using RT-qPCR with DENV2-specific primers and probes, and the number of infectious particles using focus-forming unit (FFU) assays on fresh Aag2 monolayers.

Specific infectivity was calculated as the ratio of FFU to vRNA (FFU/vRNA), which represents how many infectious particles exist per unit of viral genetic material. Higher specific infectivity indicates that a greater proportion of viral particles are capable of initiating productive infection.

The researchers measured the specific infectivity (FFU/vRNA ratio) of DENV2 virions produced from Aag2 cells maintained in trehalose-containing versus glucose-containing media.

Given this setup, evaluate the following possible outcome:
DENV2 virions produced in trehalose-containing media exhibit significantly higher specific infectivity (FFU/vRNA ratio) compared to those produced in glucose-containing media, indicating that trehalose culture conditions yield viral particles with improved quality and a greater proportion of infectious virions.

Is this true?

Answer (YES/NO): YES